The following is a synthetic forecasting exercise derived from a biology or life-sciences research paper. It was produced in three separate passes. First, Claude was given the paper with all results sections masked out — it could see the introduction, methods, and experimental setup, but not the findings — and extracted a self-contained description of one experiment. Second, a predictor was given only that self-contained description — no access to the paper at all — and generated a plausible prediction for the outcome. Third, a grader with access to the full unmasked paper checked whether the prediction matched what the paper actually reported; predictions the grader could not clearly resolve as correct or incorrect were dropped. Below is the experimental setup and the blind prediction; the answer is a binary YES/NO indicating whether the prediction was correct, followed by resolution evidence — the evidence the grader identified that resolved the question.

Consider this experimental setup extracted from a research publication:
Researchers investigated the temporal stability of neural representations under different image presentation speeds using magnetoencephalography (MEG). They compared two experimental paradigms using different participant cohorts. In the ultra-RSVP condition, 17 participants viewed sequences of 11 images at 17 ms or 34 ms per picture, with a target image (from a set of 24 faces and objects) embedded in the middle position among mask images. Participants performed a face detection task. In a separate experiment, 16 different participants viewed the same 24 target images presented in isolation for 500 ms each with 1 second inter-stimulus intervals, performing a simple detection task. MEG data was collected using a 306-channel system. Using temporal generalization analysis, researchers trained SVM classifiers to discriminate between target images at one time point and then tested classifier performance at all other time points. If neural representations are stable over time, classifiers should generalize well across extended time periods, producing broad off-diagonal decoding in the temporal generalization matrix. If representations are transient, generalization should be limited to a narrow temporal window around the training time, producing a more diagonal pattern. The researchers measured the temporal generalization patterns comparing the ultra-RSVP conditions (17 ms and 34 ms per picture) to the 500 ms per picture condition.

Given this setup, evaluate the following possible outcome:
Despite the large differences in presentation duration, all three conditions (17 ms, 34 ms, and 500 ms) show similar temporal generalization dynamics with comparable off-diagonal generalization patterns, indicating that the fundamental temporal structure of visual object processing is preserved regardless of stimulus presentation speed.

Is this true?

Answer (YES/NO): NO